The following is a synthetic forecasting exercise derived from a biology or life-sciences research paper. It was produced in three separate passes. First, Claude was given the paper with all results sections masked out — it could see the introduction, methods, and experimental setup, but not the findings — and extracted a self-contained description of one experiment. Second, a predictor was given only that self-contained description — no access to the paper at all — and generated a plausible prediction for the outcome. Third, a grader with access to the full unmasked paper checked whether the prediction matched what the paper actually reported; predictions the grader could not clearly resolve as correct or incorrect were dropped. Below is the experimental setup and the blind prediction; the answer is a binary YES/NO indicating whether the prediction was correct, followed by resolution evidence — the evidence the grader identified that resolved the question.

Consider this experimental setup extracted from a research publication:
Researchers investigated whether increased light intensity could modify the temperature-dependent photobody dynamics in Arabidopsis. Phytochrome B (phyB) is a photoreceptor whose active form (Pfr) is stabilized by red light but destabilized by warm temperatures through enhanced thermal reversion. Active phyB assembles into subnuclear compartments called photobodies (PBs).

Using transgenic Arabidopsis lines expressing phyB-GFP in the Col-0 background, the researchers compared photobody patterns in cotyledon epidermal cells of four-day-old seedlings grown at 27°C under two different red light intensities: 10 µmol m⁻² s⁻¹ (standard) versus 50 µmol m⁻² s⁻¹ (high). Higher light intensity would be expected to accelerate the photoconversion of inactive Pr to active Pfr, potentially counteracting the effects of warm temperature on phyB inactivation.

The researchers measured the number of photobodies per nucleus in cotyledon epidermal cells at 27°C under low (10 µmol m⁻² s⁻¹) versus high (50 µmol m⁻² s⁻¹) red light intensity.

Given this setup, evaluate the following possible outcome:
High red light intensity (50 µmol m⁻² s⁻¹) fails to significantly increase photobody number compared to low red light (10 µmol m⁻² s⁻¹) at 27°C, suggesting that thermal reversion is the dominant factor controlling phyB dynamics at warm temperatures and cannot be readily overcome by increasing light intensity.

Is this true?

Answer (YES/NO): NO